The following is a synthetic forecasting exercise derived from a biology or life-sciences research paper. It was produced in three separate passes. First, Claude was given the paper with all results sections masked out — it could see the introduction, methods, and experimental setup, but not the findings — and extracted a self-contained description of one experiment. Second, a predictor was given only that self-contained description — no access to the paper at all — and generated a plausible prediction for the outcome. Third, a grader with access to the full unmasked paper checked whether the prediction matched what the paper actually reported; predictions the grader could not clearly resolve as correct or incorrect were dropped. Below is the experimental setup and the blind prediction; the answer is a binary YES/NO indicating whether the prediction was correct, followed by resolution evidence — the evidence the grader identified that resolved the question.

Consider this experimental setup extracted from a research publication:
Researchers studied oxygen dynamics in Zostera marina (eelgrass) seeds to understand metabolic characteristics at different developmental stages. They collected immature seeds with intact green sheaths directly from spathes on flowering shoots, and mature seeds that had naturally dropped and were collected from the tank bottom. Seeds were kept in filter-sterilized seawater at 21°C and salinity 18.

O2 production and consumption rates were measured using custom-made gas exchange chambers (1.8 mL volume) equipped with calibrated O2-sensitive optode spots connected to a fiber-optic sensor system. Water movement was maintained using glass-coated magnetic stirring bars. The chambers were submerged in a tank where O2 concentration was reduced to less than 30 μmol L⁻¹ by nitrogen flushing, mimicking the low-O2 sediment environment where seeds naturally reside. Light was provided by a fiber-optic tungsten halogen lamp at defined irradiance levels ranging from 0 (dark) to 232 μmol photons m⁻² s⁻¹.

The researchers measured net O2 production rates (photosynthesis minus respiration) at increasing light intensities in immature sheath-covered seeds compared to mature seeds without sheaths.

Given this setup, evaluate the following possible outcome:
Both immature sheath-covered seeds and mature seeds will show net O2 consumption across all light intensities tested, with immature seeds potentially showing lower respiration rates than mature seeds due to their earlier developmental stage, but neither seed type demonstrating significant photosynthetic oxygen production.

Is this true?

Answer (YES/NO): NO